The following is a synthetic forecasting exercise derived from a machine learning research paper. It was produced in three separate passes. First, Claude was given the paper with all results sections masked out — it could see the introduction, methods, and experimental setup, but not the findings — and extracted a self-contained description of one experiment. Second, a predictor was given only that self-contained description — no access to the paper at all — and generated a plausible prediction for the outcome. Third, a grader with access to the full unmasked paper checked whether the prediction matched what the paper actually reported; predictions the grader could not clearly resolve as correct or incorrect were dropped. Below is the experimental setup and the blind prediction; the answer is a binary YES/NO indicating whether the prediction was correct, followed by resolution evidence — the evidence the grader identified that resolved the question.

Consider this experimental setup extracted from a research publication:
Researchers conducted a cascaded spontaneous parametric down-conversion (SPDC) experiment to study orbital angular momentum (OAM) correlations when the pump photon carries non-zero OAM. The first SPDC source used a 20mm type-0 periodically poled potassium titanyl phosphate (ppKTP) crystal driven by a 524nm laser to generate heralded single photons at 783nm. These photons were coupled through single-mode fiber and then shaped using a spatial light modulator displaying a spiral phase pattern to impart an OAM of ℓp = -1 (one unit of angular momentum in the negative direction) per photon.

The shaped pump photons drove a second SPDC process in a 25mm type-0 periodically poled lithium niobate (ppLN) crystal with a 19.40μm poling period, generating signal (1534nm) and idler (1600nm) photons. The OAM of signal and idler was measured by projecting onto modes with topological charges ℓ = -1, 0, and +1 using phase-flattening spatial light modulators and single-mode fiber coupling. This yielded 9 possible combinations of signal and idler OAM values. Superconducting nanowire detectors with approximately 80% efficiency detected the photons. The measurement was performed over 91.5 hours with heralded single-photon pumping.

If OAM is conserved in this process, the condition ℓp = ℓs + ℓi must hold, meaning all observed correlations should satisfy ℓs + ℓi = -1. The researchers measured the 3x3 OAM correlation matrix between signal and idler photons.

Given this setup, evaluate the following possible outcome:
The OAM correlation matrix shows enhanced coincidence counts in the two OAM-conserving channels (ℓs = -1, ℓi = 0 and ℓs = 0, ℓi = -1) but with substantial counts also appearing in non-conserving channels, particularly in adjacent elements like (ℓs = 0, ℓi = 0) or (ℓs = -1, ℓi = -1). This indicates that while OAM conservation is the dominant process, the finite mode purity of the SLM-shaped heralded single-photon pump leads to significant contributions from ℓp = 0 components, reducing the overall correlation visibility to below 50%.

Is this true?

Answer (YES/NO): NO